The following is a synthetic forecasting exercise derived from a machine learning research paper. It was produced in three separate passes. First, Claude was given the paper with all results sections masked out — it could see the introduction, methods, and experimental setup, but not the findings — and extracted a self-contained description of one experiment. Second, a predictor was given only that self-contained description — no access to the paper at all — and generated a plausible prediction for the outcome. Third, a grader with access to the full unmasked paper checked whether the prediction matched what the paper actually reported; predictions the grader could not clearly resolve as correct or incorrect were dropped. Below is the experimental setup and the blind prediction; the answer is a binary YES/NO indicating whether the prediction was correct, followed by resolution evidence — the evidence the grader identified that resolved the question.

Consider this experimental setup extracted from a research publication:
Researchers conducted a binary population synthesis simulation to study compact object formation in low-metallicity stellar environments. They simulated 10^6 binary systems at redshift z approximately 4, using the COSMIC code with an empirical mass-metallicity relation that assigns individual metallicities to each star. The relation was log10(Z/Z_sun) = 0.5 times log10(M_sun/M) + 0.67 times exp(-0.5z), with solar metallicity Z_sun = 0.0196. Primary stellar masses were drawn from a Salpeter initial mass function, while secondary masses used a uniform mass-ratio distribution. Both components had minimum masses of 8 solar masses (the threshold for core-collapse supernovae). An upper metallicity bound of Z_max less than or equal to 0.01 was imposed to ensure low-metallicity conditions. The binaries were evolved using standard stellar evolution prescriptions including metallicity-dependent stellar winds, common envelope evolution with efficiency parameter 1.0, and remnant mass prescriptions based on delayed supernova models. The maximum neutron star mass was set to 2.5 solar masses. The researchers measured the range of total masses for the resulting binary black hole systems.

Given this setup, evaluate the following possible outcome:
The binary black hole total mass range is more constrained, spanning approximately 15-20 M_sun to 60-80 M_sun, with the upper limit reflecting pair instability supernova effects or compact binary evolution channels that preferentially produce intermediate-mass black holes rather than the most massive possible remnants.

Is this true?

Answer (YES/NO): NO